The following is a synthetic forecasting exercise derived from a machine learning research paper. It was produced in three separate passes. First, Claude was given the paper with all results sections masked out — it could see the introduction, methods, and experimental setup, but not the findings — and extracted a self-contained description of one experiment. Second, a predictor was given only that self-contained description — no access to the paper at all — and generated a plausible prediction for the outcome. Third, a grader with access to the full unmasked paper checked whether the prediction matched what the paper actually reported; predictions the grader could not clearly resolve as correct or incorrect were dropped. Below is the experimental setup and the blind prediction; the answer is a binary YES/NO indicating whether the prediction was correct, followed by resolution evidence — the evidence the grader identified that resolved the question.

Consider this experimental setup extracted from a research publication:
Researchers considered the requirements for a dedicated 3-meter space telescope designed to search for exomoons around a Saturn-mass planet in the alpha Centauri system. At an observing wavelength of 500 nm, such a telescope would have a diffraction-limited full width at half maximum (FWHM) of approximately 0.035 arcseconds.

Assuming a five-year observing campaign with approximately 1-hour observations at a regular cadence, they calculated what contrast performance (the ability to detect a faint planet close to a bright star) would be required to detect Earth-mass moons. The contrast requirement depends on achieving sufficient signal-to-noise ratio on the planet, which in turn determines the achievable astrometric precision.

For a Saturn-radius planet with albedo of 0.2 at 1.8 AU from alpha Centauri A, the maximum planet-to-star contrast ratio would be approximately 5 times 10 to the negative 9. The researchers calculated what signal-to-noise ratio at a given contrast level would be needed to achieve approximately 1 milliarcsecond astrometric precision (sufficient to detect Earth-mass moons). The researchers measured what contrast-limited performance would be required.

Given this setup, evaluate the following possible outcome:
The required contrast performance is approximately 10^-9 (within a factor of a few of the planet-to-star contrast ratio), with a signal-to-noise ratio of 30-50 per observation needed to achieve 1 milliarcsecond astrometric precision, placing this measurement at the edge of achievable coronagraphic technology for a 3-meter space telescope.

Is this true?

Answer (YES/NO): YES